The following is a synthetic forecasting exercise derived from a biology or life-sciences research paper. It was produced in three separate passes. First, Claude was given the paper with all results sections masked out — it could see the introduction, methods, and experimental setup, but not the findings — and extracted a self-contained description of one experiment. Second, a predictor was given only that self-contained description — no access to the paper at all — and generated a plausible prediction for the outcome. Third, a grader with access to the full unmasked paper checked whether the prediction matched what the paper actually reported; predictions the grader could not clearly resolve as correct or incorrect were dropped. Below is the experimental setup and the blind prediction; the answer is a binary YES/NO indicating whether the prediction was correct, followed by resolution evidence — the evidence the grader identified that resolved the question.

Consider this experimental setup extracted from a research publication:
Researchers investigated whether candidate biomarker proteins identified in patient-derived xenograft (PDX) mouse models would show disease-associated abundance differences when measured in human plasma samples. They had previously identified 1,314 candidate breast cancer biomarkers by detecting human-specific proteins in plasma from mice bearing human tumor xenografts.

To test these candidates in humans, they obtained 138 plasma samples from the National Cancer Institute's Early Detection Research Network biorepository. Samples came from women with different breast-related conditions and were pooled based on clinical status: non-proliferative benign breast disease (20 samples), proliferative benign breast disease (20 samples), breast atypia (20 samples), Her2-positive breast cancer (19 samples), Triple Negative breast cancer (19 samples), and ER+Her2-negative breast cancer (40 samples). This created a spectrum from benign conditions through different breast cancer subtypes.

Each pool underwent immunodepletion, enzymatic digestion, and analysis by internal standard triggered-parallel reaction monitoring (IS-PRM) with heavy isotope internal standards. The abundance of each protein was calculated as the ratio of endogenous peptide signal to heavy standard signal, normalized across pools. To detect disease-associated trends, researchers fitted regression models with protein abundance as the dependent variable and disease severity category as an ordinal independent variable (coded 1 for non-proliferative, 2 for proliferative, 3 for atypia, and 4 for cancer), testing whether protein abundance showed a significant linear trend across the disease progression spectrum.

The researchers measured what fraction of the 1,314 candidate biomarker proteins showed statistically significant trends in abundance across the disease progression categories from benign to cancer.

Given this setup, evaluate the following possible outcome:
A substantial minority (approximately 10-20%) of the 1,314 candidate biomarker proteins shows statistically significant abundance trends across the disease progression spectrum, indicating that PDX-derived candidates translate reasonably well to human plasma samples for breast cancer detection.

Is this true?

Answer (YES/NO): YES